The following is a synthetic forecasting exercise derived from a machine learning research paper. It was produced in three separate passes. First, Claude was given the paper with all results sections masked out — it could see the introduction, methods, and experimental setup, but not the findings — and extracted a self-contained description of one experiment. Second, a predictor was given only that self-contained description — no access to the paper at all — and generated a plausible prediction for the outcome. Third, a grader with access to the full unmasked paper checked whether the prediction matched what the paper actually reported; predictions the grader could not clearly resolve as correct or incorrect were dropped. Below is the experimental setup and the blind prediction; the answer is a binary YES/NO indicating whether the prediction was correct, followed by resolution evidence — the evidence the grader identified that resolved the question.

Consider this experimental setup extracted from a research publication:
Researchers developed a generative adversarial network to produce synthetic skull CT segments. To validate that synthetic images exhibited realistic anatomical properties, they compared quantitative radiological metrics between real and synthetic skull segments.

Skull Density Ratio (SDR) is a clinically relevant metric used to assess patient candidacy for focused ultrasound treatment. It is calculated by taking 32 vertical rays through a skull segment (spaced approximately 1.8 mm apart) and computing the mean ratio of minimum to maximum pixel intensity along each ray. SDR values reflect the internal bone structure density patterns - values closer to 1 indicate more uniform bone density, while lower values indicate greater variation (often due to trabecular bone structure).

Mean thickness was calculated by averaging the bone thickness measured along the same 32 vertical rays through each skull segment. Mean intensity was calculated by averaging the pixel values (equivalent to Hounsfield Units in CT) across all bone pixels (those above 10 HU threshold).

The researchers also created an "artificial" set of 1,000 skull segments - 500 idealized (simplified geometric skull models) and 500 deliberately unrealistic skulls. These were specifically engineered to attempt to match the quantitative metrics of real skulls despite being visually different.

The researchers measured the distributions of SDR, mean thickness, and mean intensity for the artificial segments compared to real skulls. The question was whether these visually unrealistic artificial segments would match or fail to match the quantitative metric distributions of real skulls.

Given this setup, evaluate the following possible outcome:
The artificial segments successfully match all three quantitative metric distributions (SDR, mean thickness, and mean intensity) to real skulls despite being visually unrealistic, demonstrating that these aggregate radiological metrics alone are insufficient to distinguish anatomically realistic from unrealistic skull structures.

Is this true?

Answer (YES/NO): YES